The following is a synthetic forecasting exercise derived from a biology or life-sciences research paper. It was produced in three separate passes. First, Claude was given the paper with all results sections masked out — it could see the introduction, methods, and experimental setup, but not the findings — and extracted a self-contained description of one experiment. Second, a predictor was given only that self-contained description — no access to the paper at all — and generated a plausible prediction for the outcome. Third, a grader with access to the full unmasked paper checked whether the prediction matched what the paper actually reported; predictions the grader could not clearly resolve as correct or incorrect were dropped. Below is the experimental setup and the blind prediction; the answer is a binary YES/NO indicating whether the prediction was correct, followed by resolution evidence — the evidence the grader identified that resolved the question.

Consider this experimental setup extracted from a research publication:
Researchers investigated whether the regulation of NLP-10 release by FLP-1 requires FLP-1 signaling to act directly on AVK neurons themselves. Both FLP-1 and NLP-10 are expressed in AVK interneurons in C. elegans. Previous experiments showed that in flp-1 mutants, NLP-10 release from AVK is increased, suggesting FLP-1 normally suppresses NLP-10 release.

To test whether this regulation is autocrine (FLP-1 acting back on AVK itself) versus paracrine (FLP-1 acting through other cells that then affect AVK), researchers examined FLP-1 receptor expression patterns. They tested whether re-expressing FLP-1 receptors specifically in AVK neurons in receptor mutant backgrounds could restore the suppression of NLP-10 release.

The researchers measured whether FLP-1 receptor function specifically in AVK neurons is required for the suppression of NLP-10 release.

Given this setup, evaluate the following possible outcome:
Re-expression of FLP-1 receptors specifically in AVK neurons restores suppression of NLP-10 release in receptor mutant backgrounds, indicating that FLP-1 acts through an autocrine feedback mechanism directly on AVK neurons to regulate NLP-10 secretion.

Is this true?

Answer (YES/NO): YES